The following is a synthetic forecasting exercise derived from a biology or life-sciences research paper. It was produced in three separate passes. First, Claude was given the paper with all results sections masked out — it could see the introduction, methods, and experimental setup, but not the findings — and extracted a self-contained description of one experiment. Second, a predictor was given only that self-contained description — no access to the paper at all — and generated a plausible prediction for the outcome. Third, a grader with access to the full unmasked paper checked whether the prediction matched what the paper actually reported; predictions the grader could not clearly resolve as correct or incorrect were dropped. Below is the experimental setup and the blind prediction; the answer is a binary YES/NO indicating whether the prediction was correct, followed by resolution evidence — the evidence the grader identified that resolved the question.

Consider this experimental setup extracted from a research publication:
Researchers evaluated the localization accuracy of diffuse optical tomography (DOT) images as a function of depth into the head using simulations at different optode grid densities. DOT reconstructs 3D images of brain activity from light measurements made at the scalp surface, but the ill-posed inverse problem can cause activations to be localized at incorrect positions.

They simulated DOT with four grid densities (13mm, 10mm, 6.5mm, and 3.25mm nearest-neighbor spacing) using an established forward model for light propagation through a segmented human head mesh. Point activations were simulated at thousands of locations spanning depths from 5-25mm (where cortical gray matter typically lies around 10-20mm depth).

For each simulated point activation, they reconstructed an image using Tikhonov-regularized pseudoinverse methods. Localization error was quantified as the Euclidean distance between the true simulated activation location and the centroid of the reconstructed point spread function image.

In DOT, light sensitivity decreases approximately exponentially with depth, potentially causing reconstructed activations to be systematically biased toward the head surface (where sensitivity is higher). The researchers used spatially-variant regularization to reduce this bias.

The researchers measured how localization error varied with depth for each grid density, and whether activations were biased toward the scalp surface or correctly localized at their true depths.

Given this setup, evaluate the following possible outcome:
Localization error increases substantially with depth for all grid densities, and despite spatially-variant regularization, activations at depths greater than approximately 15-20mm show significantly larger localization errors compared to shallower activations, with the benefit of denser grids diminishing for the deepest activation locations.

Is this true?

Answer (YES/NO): NO